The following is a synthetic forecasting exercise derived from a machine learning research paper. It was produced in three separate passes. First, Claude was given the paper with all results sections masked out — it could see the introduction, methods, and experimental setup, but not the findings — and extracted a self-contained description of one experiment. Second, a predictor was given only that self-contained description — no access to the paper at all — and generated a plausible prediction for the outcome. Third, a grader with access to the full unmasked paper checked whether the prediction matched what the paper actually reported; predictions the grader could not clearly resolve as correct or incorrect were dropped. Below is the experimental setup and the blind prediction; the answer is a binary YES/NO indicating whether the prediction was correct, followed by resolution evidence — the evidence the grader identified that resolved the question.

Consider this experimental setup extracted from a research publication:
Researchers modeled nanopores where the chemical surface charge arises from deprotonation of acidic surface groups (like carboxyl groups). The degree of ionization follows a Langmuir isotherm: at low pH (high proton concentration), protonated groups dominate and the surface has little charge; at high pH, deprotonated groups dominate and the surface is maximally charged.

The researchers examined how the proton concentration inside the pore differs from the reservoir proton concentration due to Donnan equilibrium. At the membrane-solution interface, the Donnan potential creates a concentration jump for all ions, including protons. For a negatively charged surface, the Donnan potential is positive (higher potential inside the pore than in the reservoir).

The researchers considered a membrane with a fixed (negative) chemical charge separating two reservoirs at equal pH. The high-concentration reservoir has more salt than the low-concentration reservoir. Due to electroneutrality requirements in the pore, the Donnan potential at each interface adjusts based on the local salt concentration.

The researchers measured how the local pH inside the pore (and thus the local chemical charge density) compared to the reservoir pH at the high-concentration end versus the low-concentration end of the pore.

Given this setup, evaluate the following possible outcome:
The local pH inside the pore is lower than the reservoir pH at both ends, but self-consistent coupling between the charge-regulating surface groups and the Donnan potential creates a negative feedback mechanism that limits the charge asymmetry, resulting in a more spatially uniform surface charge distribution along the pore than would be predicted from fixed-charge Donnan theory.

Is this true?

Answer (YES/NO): NO